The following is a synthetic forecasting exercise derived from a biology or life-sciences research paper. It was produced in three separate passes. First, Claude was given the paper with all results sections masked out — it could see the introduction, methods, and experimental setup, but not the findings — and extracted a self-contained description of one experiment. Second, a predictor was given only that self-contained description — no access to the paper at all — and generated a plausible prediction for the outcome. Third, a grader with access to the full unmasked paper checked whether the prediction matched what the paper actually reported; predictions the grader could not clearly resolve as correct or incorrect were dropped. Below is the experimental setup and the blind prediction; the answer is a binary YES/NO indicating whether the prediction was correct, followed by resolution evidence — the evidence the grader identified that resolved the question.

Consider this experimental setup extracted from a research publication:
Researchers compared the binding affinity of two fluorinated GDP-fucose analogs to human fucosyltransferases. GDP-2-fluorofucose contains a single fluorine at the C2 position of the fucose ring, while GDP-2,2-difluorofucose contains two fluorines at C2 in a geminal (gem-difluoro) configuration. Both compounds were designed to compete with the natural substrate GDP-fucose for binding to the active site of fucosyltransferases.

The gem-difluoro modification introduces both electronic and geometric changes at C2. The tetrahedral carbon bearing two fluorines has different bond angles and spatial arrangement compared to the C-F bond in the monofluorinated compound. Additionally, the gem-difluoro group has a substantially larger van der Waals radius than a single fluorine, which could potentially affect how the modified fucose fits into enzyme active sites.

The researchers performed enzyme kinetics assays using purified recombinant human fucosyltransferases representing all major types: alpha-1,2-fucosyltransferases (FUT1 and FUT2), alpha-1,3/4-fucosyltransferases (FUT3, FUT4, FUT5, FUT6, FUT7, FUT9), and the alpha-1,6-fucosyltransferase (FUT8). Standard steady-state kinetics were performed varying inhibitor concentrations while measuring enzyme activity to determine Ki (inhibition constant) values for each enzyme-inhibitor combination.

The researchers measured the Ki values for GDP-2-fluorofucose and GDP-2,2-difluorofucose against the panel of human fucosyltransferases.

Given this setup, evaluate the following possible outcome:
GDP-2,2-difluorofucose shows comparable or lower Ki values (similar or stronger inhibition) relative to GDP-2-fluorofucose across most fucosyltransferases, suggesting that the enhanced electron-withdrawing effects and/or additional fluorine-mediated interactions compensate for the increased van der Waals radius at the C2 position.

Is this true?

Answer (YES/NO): YES